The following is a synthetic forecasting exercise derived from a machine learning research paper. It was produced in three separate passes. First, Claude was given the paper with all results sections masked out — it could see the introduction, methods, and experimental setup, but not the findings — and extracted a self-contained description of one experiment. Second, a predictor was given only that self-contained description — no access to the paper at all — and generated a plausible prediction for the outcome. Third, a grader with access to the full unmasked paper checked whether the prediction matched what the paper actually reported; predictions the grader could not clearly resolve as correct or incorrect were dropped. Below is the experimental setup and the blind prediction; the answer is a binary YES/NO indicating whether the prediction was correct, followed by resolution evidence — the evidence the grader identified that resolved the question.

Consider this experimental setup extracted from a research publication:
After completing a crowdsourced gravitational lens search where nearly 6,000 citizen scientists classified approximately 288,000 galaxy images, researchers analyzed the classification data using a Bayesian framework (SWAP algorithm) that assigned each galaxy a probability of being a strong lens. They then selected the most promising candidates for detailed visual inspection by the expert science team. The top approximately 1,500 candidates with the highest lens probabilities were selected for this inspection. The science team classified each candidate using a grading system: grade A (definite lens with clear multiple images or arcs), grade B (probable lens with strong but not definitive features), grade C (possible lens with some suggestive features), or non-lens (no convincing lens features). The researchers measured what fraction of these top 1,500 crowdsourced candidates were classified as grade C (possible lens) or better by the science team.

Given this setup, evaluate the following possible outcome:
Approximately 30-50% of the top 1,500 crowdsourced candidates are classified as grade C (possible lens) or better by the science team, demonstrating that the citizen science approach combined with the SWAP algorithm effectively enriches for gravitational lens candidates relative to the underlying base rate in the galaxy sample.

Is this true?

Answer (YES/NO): YES